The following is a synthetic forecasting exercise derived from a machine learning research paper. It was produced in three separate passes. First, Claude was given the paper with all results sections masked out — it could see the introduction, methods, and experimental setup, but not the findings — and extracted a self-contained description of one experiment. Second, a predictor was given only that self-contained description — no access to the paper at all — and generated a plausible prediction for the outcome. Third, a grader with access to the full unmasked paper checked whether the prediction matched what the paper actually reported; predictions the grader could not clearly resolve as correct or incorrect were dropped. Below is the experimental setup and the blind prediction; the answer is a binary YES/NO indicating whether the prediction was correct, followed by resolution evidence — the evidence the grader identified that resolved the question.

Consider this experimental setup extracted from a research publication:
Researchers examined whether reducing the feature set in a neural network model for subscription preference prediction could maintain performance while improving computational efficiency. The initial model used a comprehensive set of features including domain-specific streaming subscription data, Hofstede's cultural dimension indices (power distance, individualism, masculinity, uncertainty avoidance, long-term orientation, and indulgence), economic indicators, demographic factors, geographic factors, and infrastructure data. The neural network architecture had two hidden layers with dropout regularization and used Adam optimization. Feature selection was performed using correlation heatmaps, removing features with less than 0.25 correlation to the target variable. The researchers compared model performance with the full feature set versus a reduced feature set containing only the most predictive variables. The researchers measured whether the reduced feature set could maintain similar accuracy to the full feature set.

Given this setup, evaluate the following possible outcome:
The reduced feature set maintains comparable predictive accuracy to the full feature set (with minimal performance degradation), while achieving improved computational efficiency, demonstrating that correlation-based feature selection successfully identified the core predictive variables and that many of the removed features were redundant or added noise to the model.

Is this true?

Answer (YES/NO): YES